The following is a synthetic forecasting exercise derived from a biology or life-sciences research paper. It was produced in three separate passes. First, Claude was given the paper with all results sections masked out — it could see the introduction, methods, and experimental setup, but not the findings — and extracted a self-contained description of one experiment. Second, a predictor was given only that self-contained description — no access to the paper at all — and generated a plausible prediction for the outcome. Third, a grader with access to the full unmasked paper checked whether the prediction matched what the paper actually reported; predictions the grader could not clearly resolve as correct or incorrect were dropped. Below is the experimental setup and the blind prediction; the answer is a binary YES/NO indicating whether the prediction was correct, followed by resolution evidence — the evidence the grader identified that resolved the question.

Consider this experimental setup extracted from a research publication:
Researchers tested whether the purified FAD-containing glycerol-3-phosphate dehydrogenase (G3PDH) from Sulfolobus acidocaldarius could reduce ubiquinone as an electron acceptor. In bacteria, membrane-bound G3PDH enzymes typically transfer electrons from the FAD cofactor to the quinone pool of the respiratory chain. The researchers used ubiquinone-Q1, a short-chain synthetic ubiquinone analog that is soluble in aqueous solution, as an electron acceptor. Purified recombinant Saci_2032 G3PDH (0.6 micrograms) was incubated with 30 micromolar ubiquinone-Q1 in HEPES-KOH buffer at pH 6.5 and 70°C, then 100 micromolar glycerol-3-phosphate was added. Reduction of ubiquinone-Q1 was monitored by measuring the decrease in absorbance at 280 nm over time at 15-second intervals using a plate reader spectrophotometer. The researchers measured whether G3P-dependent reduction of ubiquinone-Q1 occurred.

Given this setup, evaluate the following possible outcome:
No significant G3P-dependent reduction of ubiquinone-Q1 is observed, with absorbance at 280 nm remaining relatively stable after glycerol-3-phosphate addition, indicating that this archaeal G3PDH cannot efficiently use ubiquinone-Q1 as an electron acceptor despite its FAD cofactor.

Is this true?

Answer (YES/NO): NO